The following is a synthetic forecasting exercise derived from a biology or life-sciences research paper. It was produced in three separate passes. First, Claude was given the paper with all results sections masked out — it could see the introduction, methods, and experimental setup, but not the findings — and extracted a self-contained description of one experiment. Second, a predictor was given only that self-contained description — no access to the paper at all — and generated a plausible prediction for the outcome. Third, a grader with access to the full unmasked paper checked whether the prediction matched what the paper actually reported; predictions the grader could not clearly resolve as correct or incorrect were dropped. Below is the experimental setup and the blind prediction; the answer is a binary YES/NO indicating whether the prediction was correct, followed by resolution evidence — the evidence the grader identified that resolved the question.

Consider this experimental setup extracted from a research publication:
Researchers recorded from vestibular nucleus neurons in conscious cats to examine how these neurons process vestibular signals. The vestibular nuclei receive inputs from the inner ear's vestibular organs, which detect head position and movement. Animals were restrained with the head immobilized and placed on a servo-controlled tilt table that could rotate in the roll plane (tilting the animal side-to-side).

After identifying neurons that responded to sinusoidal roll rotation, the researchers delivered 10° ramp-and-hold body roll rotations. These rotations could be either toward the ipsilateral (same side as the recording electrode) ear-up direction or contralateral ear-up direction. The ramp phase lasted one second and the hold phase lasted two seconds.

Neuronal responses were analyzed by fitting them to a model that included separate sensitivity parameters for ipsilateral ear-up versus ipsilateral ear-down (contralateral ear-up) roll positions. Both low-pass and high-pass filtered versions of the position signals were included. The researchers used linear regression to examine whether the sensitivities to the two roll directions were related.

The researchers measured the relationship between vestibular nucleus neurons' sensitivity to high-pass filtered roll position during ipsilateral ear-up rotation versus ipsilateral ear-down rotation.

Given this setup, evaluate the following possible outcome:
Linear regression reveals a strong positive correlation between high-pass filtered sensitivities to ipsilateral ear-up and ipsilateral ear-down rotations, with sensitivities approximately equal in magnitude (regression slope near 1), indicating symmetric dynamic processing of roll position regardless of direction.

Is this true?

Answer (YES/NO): NO